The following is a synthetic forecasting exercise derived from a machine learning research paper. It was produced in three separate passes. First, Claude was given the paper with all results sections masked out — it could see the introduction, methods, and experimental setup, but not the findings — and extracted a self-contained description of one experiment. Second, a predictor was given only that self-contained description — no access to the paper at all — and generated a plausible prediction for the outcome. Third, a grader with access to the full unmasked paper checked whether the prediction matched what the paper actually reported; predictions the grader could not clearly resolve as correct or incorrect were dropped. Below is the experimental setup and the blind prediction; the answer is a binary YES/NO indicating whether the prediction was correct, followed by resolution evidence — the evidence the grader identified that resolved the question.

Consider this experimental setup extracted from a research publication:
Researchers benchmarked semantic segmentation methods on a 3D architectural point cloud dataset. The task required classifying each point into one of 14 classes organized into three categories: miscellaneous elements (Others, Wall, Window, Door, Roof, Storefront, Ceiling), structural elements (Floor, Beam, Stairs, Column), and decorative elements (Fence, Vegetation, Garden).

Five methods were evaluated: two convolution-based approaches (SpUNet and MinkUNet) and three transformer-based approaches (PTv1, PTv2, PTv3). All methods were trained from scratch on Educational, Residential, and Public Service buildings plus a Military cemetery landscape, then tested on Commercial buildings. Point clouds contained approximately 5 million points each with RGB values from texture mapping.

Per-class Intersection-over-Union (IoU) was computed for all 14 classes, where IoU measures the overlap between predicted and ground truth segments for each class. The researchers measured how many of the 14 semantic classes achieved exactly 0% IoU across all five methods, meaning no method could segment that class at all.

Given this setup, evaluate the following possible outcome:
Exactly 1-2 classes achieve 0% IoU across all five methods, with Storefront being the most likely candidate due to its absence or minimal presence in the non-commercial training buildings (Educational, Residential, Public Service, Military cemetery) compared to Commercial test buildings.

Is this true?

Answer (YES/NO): NO